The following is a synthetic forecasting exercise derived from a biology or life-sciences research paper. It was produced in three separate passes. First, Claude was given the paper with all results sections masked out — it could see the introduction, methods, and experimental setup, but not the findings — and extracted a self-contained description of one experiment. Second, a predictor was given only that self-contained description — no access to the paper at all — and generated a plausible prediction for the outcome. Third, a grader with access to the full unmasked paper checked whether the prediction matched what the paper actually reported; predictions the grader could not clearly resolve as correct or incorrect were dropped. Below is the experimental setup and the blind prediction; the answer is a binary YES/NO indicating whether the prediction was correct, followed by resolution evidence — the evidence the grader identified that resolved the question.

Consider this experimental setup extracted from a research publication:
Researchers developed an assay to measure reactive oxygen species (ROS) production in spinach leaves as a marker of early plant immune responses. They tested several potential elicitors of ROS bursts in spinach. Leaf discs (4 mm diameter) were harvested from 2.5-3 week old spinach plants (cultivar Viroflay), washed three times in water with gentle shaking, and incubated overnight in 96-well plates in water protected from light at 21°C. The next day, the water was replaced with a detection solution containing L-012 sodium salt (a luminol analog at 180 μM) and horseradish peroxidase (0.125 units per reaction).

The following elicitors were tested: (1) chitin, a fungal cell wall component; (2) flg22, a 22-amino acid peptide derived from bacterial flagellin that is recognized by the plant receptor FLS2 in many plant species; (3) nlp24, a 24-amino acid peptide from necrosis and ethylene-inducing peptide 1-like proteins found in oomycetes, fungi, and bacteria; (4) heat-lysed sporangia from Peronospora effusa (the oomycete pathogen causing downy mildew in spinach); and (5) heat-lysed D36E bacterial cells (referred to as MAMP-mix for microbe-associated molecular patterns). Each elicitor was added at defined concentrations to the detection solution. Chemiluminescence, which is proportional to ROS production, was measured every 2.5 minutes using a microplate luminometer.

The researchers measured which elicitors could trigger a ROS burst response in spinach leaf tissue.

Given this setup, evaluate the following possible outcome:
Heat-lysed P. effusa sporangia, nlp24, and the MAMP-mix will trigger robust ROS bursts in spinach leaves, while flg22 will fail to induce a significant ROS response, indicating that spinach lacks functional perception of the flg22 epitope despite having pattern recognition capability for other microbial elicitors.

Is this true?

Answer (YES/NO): NO